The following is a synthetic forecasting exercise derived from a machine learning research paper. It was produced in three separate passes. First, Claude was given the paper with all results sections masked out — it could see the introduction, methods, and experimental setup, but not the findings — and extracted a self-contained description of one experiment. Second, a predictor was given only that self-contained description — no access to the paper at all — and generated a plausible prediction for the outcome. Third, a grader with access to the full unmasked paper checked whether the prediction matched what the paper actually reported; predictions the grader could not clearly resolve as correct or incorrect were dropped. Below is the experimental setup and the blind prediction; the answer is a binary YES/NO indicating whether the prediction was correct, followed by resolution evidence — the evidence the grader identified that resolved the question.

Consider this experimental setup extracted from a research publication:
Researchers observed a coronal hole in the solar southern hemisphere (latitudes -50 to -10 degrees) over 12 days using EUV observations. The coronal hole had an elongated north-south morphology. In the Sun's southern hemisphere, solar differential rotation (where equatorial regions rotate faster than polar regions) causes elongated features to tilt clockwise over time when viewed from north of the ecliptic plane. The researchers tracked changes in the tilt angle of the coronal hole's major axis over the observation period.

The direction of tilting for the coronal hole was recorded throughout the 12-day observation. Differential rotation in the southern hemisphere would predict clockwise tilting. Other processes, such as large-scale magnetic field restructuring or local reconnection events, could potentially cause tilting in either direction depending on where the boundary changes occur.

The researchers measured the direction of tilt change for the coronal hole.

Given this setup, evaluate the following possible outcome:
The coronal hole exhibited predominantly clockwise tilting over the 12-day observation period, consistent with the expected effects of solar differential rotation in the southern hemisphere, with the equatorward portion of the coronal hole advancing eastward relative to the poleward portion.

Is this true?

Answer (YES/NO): YES